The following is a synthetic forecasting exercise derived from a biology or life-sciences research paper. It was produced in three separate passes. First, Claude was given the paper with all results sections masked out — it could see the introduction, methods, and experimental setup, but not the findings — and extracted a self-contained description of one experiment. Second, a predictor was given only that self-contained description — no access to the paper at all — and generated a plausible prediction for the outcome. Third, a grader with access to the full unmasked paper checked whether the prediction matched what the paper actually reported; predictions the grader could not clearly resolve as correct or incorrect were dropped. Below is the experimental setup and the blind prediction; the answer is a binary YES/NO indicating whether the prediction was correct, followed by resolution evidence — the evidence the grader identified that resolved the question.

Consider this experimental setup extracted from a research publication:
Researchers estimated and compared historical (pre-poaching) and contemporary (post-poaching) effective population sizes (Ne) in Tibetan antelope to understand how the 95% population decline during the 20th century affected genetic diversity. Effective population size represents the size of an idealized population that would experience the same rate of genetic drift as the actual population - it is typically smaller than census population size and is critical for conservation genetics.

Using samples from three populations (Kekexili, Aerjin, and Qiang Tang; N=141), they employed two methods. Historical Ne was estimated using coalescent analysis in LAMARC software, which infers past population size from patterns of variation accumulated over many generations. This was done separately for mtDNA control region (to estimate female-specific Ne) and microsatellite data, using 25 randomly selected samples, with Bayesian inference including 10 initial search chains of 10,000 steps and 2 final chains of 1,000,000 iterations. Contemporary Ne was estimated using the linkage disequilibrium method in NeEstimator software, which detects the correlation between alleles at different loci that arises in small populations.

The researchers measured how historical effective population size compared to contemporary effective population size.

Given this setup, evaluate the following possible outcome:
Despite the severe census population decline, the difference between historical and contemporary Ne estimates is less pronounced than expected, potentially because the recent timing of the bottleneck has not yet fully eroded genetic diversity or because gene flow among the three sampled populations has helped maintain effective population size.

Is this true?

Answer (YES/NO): NO